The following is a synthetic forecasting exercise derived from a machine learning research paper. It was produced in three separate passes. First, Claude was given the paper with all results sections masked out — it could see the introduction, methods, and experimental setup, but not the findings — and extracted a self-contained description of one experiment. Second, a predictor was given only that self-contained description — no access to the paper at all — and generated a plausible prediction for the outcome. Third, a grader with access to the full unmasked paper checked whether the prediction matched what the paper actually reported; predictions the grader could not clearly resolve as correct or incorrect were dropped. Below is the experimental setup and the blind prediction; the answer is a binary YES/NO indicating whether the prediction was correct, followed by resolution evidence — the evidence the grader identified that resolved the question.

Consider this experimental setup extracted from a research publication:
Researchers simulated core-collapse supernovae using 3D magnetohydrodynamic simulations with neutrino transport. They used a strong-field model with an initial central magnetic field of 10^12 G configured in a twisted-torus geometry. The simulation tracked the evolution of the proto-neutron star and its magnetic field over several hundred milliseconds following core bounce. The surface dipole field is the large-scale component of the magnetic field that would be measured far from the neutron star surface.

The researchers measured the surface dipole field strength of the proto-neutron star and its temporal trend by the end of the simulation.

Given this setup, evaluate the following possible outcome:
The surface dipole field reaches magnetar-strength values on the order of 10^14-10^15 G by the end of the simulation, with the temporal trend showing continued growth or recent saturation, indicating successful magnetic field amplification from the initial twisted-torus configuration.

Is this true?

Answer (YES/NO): NO